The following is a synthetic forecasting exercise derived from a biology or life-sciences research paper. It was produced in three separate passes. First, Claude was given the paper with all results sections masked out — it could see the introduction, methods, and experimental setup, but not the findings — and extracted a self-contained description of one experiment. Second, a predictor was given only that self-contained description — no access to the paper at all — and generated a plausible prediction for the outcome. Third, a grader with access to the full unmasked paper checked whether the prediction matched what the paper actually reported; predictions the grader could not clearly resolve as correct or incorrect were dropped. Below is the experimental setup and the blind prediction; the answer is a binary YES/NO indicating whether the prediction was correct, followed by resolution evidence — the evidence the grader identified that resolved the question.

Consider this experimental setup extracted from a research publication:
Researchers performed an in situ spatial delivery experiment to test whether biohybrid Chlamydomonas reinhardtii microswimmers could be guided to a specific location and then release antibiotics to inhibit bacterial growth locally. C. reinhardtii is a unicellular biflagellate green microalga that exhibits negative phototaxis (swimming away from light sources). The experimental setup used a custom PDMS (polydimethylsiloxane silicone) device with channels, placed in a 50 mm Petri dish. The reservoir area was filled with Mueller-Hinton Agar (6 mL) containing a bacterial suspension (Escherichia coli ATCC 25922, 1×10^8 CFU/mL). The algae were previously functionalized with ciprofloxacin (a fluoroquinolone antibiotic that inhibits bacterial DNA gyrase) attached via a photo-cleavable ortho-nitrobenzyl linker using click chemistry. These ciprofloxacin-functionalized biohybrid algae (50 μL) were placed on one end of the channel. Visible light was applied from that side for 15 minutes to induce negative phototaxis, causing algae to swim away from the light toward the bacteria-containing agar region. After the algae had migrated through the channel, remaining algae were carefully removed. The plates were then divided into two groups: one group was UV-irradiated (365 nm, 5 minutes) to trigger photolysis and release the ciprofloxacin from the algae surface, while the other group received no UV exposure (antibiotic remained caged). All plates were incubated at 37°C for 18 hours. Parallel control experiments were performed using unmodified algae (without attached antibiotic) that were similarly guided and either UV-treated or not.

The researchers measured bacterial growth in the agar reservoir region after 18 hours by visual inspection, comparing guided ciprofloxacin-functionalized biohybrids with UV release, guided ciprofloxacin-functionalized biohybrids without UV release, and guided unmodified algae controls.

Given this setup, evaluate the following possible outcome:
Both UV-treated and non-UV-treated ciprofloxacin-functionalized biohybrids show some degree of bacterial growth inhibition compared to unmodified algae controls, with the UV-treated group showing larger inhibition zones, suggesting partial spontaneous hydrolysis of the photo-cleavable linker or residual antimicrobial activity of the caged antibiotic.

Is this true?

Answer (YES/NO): NO